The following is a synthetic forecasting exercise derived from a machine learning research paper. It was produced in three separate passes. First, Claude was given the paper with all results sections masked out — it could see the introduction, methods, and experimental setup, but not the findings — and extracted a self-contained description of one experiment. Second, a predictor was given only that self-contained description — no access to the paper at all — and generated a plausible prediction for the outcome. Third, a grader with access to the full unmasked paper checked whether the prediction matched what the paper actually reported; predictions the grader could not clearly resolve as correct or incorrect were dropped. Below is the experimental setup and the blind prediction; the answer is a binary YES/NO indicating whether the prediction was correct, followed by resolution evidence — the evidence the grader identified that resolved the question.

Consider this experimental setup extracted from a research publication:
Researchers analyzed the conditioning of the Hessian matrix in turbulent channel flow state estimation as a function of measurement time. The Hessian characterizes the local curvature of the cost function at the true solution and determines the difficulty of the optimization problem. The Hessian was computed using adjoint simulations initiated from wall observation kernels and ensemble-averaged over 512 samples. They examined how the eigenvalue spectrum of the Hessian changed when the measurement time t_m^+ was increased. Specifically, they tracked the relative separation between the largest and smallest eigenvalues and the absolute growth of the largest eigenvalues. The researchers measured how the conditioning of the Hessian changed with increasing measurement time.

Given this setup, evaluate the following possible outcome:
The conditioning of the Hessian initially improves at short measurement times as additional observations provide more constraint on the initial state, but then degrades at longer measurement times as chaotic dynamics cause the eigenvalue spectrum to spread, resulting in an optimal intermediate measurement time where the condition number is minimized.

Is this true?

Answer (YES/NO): NO